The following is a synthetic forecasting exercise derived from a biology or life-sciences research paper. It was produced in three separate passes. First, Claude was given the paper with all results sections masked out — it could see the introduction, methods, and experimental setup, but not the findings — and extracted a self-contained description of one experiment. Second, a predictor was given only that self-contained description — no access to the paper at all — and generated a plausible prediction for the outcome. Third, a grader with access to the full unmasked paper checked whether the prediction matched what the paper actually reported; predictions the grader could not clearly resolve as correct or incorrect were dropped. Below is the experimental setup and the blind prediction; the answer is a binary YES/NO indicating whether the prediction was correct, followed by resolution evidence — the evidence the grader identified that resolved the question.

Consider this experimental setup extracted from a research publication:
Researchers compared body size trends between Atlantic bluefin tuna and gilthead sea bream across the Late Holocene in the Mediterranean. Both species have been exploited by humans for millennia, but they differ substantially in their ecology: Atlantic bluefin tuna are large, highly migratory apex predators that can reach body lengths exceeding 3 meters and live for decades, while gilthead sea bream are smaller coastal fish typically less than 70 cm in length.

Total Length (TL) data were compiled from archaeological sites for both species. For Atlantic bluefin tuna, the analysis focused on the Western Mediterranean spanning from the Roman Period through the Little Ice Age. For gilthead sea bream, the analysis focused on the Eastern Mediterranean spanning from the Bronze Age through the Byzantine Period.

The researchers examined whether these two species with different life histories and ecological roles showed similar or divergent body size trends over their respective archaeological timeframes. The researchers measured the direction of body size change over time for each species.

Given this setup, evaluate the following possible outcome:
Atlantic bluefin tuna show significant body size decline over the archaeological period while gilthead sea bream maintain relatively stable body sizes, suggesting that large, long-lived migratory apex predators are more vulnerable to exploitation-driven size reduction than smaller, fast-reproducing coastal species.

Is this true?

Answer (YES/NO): NO